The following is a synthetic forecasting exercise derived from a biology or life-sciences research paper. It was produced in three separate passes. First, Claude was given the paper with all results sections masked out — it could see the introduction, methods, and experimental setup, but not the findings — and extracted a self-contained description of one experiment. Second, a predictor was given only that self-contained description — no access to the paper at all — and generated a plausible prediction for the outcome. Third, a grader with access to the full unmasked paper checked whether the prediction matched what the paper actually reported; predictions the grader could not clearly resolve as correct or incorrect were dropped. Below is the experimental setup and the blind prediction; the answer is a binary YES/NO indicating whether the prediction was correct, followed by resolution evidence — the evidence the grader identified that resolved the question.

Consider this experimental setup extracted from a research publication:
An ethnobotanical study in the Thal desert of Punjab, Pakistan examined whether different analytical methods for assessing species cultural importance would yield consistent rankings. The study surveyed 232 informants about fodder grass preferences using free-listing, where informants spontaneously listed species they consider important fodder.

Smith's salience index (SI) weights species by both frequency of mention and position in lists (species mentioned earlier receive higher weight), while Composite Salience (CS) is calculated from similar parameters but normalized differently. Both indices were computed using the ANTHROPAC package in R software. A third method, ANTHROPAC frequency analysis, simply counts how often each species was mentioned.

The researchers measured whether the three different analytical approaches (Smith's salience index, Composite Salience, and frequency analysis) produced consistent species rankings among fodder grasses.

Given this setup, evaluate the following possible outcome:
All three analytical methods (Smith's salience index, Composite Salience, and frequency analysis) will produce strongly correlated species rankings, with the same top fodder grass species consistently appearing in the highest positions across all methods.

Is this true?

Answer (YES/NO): YES